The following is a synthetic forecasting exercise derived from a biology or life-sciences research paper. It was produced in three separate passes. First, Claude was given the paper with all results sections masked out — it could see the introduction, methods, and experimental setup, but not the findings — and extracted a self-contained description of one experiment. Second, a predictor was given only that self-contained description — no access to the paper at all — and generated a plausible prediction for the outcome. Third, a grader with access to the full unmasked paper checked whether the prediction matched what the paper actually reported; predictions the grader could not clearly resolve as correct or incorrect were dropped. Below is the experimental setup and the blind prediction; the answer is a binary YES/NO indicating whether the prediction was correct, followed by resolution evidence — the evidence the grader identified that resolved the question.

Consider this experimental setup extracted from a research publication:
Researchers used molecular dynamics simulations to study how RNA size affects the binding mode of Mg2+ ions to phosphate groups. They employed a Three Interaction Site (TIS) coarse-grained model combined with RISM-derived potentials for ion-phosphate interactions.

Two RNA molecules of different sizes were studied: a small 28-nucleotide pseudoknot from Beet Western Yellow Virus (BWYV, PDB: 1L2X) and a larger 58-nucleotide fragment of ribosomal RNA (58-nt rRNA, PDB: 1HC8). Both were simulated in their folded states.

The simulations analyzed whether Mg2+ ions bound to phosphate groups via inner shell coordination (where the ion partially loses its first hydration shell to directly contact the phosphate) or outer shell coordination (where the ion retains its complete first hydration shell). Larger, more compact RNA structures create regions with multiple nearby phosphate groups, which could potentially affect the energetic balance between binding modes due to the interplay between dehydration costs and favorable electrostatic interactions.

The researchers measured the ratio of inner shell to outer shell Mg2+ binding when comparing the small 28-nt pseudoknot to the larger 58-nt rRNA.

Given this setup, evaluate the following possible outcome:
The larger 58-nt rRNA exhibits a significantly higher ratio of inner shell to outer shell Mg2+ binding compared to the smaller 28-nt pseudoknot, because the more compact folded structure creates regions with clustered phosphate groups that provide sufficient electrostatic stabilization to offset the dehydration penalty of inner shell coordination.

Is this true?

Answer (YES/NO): YES